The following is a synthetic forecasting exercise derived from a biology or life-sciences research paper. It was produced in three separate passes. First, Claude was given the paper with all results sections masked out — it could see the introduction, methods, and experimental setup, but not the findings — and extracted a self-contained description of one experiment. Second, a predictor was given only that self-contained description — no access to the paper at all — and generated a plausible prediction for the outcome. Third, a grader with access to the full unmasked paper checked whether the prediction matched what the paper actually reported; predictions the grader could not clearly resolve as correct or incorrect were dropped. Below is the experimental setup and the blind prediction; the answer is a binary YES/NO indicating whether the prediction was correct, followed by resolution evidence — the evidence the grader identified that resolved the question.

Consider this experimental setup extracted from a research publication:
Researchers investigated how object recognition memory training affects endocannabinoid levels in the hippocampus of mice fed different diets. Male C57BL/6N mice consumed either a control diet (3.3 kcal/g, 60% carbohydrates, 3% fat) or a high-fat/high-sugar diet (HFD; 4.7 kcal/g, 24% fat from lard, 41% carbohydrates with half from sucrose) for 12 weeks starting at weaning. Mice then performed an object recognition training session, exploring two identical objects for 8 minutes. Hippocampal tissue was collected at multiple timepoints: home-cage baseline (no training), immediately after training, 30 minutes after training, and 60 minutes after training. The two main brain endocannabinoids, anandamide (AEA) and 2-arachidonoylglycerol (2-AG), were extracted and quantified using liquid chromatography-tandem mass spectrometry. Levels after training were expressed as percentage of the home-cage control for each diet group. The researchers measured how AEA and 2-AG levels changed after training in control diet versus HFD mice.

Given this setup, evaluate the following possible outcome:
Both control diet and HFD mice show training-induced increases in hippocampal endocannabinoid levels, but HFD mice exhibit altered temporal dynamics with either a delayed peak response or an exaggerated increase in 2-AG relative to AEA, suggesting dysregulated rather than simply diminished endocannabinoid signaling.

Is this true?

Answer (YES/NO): NO